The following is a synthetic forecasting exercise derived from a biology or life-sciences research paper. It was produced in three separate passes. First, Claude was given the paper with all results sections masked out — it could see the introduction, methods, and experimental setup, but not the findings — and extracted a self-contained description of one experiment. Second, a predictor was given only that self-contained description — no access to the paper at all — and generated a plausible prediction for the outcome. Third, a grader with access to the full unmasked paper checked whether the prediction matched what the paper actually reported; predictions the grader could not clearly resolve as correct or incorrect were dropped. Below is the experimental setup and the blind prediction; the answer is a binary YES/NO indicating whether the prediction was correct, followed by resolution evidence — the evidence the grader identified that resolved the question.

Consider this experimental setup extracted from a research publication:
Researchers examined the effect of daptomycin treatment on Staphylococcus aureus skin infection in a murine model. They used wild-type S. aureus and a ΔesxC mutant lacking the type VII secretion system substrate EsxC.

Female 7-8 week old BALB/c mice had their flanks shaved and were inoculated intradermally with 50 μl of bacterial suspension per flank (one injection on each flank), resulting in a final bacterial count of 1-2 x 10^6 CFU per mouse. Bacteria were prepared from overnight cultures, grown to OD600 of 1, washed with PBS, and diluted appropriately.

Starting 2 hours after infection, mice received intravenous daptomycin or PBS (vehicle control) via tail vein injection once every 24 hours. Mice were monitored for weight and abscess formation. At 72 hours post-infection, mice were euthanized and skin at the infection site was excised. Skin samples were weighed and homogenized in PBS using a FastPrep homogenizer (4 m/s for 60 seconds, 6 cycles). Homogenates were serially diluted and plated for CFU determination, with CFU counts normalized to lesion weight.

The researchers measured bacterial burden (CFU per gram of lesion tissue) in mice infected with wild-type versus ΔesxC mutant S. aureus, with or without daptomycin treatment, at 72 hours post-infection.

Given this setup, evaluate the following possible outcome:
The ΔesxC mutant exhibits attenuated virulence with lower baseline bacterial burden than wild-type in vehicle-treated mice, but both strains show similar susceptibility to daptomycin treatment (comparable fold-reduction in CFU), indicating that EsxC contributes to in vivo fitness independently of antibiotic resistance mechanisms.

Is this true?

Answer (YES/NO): NO